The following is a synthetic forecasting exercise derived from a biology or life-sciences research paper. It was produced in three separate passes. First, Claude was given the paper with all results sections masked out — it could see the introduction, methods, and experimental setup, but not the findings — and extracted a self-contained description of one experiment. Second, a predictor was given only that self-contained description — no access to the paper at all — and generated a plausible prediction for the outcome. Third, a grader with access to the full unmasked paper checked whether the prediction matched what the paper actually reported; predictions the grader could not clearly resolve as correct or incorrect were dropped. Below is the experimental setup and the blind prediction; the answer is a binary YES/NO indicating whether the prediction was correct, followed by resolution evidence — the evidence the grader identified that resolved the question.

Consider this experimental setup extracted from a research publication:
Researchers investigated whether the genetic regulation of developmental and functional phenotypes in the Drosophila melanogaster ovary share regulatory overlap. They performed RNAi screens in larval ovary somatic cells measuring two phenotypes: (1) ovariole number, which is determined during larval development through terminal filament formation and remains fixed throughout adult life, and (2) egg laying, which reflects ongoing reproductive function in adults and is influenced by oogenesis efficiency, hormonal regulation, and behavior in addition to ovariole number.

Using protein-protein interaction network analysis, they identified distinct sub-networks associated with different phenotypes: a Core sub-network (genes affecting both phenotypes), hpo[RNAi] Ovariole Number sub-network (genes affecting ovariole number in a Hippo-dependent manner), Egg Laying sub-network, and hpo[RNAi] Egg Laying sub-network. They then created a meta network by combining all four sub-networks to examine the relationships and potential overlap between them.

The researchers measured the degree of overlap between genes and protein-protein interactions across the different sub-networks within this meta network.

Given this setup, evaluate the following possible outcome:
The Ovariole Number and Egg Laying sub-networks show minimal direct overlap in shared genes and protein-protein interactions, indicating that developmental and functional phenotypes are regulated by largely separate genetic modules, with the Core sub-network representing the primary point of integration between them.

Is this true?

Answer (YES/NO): YES